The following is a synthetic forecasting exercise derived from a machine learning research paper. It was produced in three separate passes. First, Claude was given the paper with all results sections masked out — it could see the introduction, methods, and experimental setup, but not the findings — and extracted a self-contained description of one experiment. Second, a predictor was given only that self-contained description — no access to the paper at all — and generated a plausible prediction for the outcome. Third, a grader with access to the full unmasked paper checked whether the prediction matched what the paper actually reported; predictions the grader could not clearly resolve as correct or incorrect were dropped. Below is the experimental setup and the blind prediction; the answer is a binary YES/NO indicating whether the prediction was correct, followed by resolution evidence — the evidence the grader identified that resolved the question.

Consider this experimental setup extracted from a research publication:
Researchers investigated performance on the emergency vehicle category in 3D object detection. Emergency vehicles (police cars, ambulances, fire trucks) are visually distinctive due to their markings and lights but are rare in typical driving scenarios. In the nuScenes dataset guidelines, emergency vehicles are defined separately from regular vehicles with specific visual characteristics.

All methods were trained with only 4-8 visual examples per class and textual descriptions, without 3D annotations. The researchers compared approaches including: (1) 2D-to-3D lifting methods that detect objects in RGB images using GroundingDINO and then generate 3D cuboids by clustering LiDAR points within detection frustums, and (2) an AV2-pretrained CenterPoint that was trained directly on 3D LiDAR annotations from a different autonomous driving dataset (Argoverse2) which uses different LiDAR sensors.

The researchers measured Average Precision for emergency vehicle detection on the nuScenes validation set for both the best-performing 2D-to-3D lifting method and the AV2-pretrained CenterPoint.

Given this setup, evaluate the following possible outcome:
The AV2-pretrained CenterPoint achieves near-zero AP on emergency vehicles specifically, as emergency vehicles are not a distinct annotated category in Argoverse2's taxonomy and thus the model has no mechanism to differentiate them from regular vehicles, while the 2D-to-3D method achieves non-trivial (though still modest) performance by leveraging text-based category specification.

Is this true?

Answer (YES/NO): YES